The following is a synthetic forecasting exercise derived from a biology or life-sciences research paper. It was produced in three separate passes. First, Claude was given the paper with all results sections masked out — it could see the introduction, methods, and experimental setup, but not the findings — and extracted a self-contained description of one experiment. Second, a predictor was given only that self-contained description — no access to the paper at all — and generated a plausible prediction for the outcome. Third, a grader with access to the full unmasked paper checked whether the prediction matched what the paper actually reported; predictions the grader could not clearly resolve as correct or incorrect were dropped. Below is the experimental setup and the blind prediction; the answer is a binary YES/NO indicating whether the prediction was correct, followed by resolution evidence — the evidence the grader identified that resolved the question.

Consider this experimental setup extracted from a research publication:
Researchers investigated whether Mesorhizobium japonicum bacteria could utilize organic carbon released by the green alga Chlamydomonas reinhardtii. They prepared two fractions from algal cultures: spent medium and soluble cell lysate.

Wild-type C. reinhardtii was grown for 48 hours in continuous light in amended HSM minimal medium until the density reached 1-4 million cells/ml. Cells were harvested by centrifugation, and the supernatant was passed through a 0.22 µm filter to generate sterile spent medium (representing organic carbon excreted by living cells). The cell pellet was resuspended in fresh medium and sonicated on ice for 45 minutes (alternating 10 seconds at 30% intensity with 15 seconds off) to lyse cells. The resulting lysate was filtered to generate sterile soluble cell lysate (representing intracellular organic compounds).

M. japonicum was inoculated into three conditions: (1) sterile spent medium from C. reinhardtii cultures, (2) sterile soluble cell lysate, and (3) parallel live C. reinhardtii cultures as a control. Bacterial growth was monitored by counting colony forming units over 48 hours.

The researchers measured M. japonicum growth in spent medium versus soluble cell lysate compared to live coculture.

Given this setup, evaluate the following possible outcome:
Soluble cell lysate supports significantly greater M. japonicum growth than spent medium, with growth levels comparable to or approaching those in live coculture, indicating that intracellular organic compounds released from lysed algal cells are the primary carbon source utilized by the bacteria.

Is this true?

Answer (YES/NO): NO